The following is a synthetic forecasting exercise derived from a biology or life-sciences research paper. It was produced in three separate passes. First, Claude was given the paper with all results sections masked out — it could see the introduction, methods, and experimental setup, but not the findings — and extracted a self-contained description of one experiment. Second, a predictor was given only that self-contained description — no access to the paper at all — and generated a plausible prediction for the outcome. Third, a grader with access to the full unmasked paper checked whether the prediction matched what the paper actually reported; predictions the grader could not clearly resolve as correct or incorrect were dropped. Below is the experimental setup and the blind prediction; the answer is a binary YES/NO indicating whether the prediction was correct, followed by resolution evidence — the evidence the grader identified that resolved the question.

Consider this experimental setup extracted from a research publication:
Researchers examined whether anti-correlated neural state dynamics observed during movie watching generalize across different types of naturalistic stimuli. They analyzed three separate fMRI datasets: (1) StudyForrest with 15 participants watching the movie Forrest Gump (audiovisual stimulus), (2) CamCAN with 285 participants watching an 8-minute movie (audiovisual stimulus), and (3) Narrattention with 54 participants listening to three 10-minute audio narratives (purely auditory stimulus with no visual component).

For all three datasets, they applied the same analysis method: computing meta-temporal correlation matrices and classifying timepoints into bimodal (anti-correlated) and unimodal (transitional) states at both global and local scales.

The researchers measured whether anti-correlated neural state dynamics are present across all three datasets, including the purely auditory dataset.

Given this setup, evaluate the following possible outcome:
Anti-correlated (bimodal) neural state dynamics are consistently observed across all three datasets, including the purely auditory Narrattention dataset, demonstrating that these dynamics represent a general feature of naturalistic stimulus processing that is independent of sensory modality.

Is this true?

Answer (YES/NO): YES